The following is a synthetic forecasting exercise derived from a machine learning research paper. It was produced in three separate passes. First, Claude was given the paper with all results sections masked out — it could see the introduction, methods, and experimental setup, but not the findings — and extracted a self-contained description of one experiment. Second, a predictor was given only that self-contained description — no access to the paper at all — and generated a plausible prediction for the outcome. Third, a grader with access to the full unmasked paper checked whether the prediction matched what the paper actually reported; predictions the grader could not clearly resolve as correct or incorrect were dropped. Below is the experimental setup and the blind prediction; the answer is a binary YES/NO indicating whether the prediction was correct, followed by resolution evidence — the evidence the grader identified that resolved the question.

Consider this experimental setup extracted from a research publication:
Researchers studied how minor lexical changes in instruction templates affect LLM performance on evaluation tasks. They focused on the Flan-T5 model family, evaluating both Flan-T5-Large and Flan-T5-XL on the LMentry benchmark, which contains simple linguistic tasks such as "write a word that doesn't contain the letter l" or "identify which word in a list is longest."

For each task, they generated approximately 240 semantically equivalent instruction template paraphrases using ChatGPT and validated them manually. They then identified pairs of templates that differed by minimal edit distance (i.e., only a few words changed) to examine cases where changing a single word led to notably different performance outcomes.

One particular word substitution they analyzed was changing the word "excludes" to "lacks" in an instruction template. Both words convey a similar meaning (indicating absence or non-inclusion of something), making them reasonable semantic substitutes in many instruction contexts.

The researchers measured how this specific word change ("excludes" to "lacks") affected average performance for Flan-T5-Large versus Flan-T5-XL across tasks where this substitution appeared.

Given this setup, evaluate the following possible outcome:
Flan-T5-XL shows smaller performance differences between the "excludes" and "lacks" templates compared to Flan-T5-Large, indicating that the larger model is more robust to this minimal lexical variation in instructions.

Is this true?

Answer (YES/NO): NO